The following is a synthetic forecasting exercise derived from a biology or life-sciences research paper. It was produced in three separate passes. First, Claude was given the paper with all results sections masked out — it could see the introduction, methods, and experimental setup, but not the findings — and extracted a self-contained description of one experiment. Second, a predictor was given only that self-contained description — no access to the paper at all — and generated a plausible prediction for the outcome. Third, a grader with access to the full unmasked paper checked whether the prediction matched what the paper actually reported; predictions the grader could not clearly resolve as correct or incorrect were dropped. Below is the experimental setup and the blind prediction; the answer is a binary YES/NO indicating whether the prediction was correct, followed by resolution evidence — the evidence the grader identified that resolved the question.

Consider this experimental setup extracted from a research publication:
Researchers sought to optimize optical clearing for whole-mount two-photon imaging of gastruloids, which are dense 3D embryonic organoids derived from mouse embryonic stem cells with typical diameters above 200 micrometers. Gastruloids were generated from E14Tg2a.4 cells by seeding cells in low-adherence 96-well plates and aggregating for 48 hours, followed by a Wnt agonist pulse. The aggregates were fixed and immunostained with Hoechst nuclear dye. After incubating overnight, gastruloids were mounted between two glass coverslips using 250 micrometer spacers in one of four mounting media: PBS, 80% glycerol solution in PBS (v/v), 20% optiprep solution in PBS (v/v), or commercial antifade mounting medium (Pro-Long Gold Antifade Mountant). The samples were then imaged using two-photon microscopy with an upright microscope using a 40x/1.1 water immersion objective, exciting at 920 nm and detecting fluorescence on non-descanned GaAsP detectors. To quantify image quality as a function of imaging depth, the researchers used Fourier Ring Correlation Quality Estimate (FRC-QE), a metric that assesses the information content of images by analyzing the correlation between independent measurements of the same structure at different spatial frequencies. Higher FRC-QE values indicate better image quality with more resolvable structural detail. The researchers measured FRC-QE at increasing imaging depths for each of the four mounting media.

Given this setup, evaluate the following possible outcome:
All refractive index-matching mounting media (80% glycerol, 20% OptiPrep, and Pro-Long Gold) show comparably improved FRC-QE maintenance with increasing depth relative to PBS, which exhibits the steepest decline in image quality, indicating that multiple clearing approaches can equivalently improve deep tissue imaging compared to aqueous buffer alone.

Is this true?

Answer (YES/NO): NO